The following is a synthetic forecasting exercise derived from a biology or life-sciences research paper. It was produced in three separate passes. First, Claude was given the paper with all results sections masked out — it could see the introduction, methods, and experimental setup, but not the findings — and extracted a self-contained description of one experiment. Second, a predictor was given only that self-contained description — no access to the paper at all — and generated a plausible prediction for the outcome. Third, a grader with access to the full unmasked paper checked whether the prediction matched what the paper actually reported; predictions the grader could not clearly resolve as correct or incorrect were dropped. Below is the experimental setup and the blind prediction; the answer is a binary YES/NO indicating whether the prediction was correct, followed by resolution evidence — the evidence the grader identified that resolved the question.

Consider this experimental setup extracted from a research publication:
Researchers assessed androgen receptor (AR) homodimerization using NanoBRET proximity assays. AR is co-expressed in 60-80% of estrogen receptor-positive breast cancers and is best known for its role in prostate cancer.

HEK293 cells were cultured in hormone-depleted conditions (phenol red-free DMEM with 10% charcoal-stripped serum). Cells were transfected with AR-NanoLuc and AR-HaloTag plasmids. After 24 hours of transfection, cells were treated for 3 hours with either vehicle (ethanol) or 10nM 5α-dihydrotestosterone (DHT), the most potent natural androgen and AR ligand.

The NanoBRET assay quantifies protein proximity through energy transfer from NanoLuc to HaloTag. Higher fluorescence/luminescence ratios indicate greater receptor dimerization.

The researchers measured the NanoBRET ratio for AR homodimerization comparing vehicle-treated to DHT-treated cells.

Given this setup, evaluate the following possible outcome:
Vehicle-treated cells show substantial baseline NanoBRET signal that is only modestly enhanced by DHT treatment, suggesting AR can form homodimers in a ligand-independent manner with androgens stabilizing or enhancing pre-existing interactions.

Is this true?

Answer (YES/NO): NO